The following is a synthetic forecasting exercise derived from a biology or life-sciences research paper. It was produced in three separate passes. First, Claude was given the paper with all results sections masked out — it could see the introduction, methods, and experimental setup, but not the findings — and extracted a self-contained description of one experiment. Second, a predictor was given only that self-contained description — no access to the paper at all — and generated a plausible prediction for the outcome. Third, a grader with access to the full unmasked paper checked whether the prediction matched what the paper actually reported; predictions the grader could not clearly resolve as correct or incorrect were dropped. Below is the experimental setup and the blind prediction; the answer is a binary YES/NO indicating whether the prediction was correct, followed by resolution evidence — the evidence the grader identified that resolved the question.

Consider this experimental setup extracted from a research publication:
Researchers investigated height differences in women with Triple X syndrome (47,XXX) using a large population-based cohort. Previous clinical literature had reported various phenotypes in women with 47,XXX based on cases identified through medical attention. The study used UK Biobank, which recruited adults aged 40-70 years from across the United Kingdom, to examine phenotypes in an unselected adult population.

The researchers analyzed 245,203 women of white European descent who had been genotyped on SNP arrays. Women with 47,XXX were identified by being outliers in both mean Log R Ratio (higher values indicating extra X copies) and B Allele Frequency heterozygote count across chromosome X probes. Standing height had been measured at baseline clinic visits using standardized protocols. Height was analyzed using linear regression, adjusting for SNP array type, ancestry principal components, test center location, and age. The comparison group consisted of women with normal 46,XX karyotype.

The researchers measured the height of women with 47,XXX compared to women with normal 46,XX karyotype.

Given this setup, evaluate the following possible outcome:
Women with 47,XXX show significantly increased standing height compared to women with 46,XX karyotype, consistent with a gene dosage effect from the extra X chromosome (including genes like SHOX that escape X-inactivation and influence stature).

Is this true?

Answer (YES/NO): YES